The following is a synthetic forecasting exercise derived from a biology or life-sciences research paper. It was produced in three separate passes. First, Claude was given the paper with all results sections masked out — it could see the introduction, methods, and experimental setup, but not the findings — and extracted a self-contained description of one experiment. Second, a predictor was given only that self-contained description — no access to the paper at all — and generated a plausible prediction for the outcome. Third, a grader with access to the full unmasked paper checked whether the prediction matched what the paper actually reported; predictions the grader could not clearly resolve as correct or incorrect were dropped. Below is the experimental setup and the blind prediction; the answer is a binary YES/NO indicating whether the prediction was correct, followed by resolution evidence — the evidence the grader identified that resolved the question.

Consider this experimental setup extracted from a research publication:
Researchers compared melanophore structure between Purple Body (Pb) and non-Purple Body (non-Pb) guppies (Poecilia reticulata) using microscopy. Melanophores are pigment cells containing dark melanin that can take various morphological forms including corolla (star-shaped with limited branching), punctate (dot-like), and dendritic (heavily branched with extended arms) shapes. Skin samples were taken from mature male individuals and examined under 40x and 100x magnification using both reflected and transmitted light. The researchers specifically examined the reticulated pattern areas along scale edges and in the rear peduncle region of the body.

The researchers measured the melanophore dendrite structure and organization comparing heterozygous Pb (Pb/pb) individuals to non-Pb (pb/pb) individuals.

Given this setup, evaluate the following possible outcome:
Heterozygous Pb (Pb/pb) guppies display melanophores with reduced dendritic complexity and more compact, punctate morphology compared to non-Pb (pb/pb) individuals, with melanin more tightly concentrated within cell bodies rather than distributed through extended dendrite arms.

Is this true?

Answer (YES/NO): NO